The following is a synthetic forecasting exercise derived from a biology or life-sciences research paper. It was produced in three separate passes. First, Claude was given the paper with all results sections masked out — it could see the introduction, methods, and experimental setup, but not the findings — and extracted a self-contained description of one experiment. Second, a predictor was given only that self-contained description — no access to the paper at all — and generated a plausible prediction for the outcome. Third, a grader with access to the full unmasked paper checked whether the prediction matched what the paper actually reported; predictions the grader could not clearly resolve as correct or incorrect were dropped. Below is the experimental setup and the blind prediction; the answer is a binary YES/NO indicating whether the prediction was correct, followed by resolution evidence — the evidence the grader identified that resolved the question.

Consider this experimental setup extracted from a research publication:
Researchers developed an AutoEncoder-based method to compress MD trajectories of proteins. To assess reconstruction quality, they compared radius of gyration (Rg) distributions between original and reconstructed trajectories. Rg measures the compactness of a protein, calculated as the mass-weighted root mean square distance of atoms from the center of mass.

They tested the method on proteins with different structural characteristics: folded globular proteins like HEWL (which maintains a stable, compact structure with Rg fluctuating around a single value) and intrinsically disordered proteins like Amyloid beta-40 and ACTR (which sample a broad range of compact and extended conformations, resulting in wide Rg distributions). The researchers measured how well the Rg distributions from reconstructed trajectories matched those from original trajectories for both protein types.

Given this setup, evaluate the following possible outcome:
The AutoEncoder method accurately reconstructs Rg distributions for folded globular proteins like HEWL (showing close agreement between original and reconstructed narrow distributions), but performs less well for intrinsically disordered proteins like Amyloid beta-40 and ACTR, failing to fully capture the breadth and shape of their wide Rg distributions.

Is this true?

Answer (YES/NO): NO